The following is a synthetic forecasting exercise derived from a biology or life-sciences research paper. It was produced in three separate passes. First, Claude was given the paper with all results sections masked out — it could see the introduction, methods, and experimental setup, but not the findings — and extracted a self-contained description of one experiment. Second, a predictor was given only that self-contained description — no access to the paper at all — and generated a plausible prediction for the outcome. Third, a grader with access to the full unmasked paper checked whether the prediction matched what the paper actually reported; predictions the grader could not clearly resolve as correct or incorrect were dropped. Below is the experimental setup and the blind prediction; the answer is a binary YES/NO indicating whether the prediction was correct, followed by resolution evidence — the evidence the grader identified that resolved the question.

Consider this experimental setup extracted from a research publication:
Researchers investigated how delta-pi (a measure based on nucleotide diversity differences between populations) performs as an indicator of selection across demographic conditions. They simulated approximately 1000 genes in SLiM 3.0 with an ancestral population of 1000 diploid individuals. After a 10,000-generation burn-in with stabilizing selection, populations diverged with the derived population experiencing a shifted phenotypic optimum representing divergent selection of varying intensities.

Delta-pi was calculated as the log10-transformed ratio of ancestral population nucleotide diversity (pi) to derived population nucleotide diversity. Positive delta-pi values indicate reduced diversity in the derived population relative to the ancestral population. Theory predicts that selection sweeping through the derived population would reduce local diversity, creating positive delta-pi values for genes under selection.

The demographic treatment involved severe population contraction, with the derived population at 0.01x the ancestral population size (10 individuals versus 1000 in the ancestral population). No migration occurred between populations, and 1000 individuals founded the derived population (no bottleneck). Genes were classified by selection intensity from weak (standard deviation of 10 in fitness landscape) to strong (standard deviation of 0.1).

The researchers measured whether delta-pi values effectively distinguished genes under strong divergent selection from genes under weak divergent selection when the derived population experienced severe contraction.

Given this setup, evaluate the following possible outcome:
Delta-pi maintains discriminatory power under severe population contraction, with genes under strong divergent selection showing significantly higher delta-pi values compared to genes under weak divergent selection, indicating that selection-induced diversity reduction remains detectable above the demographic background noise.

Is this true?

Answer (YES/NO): NO